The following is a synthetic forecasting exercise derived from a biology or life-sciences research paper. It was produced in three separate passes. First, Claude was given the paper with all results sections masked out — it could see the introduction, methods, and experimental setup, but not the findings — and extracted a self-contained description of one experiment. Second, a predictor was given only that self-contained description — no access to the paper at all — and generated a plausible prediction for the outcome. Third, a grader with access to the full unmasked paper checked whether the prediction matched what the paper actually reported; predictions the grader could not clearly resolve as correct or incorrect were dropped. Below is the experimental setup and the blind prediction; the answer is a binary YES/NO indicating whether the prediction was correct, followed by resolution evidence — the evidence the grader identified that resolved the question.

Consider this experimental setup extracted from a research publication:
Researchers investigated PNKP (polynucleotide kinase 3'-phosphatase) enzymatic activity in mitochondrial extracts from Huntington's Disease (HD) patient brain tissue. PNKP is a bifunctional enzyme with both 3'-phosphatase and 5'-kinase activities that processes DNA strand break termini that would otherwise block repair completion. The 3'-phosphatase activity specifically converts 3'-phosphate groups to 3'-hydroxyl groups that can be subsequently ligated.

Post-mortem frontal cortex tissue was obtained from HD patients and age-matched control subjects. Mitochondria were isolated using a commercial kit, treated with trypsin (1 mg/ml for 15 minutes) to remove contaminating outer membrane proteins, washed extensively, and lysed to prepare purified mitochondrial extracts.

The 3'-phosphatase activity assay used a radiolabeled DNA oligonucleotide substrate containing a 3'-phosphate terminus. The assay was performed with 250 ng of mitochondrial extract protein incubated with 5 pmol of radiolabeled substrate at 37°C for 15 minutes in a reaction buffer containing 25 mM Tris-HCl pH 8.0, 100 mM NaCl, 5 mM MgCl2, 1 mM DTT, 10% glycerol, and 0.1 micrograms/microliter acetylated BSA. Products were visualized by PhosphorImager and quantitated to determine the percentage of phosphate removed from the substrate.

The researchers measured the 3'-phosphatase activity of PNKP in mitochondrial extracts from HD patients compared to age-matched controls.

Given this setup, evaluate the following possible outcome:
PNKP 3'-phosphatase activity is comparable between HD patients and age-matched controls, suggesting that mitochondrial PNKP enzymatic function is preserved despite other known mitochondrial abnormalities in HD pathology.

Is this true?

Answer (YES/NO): NO